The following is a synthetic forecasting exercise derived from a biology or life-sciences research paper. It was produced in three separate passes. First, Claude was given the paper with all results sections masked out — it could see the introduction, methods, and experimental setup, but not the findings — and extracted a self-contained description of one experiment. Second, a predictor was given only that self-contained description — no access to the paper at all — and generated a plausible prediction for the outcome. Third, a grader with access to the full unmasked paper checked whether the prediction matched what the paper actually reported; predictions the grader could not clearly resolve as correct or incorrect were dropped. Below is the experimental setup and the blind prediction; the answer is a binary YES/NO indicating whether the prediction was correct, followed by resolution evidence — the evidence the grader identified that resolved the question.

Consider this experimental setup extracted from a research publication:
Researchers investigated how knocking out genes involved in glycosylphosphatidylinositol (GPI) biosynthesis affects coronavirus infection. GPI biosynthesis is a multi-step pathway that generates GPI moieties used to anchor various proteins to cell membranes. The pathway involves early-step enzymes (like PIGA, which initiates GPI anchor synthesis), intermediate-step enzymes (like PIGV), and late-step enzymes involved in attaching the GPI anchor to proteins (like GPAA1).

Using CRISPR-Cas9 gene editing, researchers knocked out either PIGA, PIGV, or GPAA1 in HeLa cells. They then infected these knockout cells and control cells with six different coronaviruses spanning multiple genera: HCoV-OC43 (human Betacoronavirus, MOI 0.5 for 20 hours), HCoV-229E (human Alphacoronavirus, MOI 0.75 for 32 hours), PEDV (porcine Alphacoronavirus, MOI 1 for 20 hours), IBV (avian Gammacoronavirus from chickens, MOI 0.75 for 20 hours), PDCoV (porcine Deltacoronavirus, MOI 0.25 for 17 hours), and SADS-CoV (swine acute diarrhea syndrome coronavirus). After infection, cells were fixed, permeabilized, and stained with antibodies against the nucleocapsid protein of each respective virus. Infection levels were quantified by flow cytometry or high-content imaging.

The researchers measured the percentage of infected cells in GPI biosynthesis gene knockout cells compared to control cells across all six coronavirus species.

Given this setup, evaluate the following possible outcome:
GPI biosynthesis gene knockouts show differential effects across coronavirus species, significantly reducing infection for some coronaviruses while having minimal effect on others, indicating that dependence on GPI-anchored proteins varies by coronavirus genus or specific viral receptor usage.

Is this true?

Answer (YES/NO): NO